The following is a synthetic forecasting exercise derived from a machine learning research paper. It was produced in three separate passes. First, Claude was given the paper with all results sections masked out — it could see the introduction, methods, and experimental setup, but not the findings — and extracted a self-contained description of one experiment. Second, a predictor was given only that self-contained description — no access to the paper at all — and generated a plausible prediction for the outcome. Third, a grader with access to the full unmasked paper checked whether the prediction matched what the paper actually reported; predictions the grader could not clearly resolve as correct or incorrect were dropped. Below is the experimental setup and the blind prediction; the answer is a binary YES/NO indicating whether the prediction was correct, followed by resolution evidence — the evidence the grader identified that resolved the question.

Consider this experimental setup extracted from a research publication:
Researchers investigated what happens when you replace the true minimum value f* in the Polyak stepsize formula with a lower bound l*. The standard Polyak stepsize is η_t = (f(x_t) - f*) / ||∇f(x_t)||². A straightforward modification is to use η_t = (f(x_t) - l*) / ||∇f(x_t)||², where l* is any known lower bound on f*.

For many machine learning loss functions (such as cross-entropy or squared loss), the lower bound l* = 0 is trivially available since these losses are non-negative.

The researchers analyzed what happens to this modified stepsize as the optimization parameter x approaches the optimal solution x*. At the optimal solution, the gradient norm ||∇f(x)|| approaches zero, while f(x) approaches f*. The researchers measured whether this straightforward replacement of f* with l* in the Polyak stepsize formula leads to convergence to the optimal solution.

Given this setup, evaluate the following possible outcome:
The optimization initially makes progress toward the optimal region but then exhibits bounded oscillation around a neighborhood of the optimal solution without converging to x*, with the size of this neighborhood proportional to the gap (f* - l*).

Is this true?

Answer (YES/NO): NO